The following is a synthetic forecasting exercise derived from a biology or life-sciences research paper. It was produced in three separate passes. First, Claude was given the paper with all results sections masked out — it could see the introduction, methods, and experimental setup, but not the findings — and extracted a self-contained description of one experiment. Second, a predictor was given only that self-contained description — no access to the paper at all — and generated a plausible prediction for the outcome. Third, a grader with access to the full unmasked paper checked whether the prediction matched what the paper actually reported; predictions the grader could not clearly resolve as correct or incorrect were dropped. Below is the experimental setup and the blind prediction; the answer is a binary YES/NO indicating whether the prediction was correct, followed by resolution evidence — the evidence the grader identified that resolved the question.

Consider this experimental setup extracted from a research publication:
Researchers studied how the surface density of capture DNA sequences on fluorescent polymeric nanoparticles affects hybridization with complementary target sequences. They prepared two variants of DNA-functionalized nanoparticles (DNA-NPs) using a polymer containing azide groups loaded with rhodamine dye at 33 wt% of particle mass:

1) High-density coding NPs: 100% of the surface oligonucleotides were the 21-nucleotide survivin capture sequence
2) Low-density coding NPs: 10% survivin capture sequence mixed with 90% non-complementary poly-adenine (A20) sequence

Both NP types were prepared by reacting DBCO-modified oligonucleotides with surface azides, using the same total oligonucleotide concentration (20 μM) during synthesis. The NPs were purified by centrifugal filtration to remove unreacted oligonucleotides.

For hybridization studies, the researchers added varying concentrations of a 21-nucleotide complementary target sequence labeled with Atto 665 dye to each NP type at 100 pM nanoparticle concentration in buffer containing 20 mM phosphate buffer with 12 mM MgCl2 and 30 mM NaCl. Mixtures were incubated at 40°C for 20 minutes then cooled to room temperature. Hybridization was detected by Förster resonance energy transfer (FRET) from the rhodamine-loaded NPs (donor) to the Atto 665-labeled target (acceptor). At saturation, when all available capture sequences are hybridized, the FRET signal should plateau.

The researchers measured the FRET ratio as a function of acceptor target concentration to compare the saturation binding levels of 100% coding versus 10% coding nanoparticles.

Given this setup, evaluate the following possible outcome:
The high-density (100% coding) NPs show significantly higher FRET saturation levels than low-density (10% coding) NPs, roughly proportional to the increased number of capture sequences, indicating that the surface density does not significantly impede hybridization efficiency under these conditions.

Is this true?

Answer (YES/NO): NO